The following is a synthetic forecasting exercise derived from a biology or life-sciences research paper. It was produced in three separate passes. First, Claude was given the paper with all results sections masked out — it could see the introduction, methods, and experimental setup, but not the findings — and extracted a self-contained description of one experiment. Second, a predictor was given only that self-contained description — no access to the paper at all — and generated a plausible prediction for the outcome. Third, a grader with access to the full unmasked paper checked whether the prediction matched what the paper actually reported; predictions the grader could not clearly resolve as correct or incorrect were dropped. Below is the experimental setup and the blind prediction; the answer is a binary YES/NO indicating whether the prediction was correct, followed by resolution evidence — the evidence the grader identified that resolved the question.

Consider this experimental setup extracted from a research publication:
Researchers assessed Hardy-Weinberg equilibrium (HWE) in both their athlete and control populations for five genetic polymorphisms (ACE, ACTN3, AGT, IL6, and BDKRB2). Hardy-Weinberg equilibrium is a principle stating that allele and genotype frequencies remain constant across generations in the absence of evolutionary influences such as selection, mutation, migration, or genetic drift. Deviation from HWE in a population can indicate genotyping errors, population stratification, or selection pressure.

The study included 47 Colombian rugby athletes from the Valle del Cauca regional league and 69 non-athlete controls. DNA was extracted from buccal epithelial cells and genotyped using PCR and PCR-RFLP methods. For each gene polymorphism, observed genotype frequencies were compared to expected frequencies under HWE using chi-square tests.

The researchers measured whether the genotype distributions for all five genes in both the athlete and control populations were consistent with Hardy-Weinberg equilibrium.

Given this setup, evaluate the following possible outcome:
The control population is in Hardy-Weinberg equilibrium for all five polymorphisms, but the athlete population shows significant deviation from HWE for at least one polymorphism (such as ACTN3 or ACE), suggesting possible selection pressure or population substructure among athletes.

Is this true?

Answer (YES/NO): NO